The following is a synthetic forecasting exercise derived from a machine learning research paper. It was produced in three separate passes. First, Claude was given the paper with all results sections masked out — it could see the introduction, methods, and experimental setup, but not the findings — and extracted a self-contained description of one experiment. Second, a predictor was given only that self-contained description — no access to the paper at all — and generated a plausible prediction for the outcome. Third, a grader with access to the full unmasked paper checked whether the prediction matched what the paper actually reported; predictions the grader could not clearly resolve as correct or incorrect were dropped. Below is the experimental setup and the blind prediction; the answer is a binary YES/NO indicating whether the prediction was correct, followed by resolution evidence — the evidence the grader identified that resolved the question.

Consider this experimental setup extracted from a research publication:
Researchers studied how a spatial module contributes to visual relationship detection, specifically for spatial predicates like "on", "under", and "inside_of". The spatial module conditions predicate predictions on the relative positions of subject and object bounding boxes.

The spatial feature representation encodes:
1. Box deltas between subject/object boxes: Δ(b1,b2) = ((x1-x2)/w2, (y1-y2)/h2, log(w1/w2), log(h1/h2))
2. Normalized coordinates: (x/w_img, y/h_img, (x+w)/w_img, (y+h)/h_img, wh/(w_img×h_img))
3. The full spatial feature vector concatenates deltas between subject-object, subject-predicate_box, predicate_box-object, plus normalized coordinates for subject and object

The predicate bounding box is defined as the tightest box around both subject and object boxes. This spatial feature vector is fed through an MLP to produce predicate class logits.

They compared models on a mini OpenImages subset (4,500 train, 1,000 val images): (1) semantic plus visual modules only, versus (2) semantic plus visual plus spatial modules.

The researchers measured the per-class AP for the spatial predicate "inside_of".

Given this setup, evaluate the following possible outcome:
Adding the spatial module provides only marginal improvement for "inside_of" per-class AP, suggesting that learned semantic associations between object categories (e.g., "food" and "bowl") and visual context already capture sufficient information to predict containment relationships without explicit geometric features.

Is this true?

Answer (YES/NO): NO